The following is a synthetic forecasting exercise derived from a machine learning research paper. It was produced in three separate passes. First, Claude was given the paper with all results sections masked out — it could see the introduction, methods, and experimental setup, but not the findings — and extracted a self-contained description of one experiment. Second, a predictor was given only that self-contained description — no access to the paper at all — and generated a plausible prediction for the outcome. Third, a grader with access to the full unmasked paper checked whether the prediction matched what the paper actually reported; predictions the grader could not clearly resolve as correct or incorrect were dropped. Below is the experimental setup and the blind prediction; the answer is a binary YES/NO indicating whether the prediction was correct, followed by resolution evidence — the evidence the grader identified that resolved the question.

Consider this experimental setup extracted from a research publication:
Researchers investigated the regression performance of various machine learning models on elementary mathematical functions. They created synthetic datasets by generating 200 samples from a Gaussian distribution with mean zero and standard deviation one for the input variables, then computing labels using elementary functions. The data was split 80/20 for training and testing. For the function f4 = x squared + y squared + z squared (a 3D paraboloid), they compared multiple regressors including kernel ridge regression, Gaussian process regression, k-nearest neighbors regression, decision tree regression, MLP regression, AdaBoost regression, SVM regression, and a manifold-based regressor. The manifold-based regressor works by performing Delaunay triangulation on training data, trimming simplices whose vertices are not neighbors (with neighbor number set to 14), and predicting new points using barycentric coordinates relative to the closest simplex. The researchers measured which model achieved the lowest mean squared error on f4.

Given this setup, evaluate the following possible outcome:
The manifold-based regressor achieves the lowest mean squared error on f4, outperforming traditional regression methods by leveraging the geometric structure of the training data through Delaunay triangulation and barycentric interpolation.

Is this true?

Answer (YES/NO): NO